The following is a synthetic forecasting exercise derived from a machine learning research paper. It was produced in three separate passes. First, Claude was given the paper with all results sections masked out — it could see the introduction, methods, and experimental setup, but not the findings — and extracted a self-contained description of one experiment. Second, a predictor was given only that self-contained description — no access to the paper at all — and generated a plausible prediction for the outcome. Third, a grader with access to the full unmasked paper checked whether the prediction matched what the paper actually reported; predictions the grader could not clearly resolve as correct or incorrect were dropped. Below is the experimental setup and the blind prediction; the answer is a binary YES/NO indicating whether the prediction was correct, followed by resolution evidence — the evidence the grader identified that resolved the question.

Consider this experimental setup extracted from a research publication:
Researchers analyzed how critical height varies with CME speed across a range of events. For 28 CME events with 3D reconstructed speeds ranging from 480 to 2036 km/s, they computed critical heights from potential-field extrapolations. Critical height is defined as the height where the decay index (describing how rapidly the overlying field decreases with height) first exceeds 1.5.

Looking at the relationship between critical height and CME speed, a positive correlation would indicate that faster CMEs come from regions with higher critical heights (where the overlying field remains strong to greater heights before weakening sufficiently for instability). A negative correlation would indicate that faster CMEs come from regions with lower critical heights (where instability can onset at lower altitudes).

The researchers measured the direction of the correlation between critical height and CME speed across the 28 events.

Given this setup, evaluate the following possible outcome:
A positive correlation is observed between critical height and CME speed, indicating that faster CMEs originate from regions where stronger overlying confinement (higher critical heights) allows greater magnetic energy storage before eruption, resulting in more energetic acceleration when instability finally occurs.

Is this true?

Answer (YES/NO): YES